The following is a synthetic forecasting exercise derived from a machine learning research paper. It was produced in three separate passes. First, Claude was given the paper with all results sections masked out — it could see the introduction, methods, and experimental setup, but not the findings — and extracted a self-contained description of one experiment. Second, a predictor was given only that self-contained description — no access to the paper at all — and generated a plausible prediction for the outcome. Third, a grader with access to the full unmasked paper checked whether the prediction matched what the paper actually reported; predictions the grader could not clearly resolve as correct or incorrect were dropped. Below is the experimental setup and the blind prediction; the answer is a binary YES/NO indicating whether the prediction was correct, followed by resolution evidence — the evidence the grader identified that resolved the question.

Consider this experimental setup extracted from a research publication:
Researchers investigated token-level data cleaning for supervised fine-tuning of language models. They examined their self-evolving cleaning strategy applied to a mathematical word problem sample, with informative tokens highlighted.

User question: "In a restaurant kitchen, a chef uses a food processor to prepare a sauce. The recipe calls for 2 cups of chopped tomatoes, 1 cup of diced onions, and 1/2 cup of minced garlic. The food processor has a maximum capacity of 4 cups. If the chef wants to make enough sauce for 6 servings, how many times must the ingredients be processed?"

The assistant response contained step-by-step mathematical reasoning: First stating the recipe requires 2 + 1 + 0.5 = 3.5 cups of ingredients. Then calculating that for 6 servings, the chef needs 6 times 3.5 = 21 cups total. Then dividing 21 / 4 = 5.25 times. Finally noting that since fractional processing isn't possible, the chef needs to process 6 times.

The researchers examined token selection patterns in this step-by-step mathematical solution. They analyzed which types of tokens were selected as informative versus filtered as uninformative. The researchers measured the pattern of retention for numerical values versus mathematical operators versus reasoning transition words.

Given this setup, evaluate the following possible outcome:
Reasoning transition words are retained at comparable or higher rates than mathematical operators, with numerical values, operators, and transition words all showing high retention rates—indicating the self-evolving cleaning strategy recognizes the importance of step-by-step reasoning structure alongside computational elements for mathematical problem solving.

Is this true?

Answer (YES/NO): NO